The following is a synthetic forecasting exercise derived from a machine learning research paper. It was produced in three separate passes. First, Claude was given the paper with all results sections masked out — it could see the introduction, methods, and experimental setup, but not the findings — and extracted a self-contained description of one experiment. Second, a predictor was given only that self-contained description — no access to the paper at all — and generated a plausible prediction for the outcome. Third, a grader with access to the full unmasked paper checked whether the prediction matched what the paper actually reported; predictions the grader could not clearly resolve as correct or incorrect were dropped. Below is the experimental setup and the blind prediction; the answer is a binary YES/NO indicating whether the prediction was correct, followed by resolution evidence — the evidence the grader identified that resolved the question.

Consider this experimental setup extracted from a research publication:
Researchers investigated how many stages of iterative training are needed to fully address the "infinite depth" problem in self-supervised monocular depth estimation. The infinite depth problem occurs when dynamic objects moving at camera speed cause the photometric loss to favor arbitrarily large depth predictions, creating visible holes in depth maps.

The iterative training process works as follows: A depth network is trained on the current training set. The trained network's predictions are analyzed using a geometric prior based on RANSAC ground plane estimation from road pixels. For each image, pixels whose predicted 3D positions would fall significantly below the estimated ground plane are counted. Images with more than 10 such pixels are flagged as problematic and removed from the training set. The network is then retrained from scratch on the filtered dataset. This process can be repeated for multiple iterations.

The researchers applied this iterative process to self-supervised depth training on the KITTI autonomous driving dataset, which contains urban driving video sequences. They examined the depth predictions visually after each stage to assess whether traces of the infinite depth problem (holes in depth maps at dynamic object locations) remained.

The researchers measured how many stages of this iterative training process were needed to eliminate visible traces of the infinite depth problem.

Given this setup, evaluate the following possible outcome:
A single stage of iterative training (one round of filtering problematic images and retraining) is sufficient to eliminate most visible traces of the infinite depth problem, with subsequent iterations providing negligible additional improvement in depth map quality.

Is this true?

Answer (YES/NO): NO